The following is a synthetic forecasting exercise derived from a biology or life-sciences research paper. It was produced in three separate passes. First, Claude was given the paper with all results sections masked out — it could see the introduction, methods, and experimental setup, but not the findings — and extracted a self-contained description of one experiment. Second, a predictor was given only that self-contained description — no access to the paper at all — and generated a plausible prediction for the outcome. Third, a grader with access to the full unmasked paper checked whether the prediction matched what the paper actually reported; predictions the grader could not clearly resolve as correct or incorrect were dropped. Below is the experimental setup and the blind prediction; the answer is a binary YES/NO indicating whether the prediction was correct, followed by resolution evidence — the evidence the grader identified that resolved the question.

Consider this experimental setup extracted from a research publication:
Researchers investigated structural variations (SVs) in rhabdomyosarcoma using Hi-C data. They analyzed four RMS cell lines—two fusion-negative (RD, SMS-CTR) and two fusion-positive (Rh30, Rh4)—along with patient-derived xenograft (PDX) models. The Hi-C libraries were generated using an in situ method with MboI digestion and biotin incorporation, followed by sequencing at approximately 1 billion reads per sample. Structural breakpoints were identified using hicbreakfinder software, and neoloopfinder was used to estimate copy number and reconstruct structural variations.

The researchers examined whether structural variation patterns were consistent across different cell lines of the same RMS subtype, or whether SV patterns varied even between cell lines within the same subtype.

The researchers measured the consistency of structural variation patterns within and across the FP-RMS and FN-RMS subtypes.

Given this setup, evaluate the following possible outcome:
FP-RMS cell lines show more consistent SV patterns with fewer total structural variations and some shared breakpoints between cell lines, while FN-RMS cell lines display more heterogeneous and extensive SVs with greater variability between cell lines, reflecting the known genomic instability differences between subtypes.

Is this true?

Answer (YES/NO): NO